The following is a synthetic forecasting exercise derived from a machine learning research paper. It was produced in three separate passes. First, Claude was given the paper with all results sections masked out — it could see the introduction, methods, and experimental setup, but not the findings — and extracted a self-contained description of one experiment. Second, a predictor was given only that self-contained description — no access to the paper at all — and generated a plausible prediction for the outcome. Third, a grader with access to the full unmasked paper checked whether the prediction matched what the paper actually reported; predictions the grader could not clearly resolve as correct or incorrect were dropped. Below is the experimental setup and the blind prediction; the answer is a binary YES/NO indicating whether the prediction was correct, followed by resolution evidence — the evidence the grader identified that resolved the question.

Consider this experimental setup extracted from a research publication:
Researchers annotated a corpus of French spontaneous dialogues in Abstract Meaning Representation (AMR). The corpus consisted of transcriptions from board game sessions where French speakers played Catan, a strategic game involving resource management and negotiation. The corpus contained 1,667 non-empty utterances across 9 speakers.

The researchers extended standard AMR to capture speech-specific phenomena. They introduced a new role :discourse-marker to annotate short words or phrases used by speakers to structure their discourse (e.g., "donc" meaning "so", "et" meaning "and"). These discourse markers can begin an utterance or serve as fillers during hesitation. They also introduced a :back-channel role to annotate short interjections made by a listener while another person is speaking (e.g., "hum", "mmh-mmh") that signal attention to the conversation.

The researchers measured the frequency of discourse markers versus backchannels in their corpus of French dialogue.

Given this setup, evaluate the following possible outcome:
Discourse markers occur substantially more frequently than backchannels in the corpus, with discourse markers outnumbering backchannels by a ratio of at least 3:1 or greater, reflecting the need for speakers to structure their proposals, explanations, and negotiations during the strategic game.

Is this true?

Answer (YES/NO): YES